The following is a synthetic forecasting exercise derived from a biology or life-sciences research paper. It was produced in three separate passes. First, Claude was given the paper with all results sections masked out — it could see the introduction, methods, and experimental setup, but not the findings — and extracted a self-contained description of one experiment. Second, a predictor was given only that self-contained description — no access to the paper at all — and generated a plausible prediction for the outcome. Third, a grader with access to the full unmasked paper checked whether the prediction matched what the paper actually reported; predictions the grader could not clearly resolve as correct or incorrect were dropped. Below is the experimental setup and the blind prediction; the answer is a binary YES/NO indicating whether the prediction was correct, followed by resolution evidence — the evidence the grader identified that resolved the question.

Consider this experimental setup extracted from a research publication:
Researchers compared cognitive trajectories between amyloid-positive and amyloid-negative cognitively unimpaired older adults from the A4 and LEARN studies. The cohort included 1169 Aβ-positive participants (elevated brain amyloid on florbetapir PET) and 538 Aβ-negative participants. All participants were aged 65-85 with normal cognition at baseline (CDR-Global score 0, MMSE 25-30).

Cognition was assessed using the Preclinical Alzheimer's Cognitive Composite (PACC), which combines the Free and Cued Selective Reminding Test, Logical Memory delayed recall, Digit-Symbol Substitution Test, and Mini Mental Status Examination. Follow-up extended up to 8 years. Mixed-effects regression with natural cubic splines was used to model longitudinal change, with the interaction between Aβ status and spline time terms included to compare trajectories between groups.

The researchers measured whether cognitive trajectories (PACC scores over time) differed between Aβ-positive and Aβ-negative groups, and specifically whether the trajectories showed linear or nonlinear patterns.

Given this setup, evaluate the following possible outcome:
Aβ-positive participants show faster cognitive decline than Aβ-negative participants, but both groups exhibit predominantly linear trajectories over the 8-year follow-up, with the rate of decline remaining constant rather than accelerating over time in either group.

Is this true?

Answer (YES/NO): NO